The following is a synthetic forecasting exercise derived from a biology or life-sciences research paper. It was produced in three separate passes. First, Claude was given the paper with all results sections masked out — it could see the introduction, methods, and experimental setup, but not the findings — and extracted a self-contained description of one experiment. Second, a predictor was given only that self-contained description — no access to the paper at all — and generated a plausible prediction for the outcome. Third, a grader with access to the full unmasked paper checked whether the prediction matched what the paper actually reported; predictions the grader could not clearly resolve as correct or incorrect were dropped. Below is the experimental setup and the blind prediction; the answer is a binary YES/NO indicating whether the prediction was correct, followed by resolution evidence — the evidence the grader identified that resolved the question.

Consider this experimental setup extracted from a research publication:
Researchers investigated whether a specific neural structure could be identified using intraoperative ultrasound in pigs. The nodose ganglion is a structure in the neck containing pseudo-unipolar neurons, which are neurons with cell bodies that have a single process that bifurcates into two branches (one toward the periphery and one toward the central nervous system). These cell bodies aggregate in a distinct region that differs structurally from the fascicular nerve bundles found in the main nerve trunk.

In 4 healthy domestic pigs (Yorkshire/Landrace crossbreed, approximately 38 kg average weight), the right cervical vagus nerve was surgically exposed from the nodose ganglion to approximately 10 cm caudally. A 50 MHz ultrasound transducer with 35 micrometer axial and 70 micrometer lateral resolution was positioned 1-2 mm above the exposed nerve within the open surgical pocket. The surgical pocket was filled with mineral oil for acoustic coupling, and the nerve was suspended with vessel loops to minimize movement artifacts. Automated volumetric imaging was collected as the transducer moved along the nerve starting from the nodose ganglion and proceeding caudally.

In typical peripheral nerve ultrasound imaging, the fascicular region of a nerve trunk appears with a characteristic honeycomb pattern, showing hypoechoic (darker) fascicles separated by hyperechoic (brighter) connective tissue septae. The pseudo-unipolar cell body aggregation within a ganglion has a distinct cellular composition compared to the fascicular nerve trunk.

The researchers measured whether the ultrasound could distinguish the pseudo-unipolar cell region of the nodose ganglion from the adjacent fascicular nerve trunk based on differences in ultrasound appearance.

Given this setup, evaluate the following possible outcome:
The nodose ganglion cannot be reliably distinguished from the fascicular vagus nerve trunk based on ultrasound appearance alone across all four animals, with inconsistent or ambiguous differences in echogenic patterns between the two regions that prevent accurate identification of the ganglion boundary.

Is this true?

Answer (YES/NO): NO